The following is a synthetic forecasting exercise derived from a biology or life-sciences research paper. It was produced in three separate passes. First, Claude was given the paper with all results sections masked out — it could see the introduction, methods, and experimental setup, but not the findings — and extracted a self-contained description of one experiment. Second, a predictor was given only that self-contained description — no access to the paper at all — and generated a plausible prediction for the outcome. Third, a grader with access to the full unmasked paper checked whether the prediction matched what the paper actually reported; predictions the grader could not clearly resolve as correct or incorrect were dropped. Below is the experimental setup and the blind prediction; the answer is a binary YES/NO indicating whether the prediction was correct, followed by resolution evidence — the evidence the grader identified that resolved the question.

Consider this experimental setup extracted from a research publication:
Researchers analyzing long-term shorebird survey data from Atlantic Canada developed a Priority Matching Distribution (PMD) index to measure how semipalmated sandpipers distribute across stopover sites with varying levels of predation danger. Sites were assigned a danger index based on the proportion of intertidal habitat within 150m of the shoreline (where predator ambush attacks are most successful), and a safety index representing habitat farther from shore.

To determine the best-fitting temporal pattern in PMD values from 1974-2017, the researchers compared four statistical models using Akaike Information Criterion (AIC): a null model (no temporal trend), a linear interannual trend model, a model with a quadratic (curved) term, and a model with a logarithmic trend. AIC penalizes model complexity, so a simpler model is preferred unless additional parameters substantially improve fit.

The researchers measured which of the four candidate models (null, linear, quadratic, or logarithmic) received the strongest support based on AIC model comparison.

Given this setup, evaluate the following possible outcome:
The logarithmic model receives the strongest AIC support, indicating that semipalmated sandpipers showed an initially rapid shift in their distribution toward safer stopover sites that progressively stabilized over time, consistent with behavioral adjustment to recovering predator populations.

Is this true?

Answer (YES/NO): NO